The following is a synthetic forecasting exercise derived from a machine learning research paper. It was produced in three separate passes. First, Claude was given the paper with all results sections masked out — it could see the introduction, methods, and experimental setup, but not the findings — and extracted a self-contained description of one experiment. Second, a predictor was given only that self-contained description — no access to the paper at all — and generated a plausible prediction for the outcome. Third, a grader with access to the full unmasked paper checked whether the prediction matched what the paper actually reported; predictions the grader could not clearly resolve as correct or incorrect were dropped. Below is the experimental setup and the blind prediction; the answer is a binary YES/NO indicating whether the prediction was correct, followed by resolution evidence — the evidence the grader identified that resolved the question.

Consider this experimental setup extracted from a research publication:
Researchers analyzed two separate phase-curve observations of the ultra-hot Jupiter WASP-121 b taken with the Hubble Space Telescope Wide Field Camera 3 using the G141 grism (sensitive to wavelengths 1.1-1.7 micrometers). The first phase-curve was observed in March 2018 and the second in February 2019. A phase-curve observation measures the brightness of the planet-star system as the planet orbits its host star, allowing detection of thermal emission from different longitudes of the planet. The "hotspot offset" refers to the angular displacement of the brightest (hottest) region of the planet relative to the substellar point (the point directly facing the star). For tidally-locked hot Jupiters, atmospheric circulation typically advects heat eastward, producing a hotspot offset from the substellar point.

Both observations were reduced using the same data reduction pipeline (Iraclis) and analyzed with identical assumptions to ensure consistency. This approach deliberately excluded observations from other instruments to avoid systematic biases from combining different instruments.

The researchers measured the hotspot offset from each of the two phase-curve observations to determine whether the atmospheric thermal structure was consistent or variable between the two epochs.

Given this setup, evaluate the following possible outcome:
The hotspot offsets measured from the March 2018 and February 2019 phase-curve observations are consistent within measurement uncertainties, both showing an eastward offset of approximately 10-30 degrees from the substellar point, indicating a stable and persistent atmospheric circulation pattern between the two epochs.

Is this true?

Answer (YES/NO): NO